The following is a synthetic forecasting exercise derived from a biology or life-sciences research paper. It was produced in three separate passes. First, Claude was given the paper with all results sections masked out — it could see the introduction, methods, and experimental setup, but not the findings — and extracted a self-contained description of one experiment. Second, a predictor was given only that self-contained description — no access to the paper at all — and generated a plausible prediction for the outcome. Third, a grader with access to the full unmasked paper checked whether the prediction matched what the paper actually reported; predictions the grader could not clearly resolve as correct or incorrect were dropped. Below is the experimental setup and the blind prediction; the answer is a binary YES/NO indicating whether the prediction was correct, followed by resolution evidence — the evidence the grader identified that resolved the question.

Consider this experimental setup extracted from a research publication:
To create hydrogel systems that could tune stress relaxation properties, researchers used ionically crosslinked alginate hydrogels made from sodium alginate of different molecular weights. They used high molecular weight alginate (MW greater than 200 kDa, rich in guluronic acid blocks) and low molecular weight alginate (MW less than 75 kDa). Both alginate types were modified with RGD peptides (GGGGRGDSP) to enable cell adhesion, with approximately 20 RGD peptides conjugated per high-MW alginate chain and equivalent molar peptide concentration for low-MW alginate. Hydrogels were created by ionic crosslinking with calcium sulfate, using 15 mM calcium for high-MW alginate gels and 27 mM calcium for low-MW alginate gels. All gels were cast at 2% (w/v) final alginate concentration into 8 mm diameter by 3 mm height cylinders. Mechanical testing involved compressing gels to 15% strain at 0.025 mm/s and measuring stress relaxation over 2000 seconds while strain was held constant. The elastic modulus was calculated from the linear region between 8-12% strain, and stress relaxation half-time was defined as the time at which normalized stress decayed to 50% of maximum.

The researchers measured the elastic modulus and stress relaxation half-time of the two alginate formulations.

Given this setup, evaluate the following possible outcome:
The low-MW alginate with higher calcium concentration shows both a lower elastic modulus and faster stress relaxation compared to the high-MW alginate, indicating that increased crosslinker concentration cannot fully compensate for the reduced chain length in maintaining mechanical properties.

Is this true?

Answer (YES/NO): NO